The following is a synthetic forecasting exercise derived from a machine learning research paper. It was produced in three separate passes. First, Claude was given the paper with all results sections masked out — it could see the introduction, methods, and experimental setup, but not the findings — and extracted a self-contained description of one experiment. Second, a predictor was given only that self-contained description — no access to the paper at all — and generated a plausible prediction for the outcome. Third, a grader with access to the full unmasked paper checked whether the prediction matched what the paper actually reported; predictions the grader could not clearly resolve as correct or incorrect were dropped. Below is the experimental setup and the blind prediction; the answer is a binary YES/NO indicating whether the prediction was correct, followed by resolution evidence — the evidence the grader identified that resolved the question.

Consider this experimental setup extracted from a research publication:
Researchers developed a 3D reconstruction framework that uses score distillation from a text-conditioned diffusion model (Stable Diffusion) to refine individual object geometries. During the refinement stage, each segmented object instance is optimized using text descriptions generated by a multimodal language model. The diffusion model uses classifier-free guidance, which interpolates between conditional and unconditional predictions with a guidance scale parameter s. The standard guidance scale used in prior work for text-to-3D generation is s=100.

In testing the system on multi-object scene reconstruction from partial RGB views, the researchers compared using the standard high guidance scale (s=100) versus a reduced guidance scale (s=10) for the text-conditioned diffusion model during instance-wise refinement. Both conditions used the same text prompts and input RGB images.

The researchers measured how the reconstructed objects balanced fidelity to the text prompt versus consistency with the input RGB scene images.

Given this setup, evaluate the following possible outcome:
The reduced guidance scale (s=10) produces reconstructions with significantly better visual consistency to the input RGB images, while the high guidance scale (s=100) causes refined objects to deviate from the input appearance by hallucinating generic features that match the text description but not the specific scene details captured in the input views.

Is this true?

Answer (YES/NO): YES